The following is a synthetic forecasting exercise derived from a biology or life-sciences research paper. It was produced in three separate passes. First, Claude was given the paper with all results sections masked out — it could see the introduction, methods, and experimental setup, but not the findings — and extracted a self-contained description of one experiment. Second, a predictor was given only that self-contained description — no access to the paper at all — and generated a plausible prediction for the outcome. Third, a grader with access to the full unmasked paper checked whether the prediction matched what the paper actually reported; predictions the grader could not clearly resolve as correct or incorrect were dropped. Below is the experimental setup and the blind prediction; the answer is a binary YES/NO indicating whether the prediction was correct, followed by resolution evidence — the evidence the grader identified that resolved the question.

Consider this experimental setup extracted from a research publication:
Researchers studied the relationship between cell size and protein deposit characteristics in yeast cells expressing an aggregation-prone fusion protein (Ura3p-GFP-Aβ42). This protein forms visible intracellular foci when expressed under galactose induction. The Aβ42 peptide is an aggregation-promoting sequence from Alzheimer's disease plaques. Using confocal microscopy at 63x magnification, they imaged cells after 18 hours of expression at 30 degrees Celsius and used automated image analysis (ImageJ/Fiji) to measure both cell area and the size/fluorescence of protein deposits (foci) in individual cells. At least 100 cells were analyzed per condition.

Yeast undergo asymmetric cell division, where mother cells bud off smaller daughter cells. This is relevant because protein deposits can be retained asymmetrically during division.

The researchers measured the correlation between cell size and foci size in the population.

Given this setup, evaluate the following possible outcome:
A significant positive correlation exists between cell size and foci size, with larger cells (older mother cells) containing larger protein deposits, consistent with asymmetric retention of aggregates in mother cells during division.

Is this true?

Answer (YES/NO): YES